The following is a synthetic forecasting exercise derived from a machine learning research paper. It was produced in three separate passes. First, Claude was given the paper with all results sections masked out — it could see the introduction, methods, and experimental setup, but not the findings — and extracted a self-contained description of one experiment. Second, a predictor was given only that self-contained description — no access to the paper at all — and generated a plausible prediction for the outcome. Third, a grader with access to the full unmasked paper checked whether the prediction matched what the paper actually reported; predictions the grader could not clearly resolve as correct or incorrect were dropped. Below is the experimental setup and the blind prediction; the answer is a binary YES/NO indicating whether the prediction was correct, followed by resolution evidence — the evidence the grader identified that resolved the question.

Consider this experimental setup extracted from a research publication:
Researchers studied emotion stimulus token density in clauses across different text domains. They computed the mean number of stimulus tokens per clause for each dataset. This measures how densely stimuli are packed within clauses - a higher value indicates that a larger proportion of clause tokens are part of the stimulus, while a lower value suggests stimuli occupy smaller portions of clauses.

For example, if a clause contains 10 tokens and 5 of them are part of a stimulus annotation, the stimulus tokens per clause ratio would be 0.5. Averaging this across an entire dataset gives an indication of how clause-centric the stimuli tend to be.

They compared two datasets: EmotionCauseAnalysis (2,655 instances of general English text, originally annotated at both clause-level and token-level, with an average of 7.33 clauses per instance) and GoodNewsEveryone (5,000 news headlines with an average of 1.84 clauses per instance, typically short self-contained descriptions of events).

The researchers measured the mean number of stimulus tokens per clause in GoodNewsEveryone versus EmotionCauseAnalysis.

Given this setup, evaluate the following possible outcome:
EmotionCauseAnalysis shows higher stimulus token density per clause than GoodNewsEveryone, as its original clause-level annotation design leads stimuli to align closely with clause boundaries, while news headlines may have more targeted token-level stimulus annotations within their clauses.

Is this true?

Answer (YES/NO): NO